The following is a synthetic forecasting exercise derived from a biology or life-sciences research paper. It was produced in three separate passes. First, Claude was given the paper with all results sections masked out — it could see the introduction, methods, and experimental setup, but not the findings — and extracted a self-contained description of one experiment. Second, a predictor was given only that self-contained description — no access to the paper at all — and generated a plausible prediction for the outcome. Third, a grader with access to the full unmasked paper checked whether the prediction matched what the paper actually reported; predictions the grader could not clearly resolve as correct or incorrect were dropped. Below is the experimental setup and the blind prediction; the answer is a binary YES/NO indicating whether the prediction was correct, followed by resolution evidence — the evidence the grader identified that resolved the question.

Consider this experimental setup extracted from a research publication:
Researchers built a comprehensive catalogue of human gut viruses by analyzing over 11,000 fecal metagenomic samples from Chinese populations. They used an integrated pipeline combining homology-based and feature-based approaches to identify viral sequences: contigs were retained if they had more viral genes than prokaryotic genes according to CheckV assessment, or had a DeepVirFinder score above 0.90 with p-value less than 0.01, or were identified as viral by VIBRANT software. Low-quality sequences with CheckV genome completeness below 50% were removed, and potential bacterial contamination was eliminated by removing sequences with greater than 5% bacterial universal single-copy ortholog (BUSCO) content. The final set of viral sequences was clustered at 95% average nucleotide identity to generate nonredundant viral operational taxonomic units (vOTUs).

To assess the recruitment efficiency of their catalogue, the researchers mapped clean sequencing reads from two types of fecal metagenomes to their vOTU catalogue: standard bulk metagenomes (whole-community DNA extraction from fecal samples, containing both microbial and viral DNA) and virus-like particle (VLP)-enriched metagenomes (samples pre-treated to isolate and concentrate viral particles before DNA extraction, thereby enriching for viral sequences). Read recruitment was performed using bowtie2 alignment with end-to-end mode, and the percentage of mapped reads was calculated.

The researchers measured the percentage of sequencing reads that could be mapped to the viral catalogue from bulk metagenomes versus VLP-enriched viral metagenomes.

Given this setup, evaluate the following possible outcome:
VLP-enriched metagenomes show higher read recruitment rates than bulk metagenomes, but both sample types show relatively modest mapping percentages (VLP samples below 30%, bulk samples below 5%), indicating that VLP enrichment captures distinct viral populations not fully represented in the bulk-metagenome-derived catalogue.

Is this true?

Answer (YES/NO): NO